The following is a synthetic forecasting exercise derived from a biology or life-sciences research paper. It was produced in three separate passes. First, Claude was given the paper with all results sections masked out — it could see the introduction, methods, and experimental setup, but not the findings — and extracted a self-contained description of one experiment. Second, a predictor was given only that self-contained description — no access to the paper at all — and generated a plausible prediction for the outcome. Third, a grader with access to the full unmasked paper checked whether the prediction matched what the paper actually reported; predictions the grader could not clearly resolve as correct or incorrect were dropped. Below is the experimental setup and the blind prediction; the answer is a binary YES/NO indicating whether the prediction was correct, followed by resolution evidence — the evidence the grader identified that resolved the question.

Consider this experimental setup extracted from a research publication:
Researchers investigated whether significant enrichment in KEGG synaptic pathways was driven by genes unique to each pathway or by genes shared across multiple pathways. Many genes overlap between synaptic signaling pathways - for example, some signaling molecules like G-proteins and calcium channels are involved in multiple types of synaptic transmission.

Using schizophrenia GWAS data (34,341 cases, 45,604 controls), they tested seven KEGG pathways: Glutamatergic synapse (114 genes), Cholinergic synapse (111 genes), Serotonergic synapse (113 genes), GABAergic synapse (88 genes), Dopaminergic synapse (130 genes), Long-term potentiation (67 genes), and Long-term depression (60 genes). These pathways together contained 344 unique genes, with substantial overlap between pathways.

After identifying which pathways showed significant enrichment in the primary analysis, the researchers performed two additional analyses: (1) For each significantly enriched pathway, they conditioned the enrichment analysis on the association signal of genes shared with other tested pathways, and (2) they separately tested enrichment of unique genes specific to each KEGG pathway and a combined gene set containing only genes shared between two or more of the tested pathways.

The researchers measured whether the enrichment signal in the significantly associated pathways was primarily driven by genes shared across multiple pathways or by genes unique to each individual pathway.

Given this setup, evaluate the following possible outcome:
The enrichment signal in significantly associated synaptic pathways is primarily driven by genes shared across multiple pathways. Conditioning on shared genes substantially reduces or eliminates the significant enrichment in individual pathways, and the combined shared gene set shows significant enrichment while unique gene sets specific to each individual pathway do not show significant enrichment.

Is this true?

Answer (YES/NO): NO